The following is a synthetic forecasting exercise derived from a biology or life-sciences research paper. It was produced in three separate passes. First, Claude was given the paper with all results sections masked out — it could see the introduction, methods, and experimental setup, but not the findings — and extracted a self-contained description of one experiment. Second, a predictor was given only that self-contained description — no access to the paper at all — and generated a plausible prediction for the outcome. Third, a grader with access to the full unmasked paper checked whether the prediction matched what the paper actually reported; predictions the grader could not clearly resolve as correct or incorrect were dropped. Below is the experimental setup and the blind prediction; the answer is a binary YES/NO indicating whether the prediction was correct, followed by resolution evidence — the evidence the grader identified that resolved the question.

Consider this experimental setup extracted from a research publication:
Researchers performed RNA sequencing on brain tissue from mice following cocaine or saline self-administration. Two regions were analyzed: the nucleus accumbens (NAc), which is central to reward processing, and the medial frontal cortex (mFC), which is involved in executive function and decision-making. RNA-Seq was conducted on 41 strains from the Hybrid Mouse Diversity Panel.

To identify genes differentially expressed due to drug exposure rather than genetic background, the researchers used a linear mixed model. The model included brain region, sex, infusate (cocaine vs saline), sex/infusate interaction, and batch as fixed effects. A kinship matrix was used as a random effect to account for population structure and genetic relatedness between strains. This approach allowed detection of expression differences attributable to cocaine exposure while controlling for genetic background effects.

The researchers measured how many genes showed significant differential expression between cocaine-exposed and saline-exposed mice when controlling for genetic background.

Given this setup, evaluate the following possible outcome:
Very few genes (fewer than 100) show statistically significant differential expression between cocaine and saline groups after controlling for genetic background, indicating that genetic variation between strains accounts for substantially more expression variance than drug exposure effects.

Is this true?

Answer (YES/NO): NO